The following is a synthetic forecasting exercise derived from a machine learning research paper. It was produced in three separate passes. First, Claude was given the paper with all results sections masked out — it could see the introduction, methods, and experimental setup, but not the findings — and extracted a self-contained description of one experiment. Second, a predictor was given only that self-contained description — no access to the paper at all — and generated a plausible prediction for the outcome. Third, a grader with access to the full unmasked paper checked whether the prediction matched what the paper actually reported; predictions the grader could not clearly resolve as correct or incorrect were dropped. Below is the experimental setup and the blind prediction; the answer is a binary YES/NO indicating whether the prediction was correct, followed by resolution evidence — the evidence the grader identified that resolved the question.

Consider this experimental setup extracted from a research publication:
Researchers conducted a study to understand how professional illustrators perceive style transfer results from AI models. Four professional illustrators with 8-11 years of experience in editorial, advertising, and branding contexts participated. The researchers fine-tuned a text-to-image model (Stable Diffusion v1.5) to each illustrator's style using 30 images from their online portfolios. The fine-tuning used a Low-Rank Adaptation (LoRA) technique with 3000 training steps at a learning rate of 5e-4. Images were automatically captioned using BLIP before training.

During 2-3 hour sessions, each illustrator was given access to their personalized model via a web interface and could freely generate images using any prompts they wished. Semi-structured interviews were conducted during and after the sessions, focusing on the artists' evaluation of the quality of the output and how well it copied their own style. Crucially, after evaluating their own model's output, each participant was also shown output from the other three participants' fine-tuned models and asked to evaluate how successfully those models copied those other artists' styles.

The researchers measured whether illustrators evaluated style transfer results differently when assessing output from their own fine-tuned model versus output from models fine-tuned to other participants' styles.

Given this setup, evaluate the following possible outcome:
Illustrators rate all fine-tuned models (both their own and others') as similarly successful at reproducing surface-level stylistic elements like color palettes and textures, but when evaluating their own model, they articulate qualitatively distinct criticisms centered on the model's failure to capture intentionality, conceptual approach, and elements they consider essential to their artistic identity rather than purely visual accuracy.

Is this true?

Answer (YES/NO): NO